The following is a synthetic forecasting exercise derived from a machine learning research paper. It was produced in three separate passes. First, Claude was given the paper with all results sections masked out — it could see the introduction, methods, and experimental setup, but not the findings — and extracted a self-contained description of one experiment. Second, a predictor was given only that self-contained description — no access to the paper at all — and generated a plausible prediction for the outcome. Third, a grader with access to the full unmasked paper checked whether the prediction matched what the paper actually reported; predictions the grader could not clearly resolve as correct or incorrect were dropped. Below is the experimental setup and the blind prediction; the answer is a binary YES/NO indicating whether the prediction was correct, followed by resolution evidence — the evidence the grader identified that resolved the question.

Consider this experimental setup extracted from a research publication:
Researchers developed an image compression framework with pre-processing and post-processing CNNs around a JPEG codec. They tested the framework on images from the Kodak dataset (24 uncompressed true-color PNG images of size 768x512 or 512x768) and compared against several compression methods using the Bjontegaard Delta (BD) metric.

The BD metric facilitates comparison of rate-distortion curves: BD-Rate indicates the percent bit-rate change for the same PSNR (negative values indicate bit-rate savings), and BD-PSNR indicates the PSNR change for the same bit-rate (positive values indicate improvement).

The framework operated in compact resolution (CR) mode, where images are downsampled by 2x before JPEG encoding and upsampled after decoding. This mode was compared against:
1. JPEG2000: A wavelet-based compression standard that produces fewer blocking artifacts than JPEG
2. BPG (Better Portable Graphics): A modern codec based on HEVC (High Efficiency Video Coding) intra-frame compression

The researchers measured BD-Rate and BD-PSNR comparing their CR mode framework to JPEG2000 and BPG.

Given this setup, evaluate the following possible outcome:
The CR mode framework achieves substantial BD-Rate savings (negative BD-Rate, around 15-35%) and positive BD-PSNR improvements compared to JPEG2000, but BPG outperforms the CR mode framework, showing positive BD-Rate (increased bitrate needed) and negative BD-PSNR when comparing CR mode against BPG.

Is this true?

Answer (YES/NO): NO